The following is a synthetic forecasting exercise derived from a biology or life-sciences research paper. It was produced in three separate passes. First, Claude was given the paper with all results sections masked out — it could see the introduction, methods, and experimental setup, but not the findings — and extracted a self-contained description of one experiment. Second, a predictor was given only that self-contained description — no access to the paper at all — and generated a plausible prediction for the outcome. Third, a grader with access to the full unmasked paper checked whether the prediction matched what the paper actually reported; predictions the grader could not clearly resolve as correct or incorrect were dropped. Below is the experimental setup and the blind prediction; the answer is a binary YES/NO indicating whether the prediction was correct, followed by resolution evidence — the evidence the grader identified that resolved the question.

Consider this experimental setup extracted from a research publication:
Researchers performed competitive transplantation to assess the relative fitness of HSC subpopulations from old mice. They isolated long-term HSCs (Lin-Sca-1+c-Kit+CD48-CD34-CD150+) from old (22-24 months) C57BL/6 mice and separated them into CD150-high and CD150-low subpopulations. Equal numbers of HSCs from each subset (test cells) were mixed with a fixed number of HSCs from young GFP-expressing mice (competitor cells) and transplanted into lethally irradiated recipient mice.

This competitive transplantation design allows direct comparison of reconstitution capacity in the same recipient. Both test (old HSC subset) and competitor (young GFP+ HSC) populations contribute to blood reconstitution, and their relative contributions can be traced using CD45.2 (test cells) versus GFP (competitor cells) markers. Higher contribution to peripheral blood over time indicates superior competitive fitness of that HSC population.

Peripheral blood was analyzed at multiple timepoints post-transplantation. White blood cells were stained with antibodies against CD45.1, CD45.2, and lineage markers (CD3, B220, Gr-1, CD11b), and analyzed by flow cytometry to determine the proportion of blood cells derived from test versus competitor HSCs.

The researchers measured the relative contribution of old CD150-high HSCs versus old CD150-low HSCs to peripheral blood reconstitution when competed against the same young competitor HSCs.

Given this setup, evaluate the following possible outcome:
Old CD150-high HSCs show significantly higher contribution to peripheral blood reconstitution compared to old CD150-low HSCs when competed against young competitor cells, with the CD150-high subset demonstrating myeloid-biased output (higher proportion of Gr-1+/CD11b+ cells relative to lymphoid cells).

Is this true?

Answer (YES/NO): NO